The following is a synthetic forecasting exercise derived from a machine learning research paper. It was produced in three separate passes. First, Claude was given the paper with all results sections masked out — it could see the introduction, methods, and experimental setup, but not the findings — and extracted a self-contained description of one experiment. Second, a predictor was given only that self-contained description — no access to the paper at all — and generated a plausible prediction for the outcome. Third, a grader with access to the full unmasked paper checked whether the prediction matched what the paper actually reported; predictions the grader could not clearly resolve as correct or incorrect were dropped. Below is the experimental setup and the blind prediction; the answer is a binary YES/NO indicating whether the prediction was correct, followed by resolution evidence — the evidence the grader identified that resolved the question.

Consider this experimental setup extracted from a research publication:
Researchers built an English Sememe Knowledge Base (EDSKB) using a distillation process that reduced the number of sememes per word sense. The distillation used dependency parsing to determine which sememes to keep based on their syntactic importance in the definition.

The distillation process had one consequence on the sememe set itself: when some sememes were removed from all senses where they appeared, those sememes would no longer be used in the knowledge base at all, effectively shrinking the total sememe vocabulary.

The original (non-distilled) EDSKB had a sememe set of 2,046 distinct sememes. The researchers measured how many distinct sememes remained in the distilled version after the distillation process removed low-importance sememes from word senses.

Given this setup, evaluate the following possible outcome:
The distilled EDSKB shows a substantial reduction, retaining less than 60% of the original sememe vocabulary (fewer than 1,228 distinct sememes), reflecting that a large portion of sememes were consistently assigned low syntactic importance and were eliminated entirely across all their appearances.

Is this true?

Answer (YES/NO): NO